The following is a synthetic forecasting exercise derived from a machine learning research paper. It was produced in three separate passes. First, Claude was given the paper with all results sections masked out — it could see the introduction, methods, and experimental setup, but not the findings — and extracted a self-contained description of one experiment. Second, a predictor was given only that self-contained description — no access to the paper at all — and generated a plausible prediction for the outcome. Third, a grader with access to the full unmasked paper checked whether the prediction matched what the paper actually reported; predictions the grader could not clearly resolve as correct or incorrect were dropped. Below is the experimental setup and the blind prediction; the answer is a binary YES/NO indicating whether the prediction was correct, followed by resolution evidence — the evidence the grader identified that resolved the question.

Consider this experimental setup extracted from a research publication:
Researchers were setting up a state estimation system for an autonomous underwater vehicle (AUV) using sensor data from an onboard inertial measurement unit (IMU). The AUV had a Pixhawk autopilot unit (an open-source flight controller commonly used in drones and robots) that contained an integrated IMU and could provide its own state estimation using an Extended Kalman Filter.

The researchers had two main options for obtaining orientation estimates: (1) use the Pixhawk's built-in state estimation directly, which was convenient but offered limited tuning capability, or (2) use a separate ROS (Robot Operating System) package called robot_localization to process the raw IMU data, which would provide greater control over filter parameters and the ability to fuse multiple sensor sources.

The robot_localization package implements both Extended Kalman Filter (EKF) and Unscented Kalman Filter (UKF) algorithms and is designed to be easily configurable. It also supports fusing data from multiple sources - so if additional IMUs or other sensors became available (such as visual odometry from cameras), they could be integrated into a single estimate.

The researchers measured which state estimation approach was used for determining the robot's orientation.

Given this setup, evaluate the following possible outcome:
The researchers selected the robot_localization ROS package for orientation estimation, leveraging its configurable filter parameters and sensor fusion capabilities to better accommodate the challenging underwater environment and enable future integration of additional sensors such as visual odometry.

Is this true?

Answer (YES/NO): YES